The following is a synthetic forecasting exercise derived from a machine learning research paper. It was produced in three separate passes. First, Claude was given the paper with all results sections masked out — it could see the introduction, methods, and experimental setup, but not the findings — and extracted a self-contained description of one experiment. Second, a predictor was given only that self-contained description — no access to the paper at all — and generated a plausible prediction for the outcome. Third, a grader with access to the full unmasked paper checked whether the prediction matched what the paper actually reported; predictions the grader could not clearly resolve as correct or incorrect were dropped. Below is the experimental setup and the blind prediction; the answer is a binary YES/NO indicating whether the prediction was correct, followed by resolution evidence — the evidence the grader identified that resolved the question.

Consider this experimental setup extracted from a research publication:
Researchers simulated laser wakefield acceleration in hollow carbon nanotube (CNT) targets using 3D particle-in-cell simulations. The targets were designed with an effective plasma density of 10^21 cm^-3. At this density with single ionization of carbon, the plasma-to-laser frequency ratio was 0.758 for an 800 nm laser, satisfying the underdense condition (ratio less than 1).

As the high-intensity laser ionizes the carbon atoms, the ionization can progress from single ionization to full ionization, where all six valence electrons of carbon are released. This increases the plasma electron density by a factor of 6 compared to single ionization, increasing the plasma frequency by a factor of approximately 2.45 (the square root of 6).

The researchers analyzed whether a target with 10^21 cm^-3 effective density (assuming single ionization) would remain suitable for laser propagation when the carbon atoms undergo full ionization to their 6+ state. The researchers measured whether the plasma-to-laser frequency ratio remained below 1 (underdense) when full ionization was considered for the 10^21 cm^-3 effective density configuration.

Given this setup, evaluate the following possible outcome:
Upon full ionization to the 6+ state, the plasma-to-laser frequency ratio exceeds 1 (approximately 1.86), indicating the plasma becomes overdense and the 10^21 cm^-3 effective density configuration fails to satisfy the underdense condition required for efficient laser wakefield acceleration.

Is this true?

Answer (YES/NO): YES